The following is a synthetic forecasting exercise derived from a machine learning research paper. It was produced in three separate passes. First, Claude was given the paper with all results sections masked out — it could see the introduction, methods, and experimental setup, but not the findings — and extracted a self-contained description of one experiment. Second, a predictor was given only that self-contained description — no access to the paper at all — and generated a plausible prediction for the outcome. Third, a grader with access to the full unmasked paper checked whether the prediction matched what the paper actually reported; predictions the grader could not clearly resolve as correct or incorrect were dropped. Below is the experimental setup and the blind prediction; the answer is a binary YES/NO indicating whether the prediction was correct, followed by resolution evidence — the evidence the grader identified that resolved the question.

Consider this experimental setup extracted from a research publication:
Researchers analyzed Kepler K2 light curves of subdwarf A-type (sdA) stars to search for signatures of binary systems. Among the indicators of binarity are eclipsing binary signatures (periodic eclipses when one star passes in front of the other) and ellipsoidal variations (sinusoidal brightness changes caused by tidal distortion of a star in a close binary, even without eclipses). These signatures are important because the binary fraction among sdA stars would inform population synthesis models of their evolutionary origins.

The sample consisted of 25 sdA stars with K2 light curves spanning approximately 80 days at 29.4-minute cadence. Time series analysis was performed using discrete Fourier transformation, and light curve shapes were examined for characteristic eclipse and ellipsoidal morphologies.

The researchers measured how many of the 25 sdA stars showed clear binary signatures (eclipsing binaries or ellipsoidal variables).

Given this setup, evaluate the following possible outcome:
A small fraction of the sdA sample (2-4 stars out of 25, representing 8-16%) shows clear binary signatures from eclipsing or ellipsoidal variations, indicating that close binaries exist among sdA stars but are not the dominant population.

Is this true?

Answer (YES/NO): NO